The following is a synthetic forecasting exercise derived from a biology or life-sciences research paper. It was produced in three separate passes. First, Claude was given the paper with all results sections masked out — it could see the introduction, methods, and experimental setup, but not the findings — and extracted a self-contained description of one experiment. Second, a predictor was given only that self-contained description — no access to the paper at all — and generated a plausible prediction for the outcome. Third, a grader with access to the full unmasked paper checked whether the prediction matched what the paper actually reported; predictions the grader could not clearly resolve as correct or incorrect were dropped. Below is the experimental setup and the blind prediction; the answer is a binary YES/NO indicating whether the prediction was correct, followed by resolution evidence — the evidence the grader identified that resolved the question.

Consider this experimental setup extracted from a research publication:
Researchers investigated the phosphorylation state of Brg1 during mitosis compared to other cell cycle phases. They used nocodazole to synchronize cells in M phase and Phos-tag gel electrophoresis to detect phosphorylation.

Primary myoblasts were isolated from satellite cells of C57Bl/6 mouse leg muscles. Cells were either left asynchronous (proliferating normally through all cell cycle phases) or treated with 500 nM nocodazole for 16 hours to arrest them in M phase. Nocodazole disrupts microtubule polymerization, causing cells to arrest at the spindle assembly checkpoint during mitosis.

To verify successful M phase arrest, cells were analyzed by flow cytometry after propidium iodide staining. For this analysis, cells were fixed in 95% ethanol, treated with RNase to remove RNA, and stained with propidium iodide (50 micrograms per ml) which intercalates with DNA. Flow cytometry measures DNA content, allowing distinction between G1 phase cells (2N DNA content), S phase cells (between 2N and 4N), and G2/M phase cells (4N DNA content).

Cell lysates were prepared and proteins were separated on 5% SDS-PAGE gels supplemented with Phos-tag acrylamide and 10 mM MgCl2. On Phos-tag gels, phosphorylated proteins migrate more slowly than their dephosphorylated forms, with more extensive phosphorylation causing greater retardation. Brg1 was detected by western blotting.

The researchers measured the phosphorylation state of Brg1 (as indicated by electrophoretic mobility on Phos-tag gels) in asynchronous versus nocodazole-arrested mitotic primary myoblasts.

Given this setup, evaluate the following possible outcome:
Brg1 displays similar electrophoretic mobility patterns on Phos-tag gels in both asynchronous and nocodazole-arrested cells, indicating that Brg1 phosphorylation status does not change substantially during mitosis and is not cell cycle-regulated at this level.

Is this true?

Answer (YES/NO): NO